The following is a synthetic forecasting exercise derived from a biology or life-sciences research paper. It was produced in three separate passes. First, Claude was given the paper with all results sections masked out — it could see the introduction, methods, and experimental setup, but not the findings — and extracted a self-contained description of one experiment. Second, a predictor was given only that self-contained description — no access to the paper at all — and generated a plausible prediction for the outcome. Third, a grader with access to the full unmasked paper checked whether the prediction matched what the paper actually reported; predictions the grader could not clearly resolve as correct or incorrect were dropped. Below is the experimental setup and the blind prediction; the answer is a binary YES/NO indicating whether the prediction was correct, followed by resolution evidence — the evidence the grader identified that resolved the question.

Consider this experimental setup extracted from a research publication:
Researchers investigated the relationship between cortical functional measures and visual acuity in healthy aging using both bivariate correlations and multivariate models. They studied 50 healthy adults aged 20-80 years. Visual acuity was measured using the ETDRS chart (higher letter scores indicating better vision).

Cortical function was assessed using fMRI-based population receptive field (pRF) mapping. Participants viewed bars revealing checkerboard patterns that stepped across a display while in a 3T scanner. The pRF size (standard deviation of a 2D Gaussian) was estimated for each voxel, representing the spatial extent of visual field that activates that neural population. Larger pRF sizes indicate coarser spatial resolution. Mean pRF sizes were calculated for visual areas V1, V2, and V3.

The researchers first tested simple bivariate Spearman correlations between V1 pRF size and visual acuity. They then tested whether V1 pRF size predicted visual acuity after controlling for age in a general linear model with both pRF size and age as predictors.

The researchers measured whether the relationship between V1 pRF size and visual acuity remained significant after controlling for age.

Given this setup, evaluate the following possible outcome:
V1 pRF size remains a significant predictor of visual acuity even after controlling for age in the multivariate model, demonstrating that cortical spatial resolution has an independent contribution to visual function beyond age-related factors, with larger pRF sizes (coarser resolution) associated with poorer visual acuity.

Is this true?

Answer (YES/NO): YES